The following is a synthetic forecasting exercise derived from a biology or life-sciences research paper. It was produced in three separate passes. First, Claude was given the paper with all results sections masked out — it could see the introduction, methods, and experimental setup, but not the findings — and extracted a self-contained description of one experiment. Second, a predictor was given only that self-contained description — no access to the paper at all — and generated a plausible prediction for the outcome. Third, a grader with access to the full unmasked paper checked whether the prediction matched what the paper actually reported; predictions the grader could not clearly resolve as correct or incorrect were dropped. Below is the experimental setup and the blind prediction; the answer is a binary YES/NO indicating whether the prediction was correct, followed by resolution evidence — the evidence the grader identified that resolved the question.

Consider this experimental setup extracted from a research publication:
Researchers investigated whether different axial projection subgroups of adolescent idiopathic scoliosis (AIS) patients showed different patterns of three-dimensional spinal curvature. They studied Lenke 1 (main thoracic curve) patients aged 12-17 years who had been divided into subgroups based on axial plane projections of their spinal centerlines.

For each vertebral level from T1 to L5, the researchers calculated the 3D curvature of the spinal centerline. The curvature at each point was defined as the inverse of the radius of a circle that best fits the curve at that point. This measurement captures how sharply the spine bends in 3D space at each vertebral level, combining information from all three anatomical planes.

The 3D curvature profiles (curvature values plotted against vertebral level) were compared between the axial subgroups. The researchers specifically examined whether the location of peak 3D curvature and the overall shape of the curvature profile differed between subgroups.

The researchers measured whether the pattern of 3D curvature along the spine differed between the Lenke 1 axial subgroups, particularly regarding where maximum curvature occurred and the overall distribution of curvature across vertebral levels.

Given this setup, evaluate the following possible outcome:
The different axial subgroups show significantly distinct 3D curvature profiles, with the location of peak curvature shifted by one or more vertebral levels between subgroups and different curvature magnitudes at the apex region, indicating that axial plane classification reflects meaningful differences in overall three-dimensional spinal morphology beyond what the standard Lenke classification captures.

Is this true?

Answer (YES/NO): NO